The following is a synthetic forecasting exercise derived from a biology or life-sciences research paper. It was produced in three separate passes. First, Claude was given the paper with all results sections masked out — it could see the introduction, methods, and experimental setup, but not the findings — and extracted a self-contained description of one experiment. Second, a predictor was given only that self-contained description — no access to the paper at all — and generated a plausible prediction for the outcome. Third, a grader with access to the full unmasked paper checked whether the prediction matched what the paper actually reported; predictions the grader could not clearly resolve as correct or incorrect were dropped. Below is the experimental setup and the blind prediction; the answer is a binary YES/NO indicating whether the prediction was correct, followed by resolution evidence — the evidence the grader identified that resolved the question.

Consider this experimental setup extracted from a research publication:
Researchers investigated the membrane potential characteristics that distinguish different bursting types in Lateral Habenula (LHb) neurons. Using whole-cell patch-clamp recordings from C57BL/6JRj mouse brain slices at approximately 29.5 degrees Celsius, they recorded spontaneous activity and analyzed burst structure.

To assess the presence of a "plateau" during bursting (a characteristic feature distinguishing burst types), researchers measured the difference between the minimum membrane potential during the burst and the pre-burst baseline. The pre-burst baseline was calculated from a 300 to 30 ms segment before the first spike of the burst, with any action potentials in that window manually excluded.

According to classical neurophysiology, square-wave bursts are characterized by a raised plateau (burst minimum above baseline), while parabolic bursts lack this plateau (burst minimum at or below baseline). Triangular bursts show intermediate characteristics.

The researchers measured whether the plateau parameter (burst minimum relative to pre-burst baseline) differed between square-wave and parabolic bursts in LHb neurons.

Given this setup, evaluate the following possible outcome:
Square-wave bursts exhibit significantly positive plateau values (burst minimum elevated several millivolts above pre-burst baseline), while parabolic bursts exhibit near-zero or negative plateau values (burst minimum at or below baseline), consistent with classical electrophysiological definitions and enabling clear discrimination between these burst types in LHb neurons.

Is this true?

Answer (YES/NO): YES